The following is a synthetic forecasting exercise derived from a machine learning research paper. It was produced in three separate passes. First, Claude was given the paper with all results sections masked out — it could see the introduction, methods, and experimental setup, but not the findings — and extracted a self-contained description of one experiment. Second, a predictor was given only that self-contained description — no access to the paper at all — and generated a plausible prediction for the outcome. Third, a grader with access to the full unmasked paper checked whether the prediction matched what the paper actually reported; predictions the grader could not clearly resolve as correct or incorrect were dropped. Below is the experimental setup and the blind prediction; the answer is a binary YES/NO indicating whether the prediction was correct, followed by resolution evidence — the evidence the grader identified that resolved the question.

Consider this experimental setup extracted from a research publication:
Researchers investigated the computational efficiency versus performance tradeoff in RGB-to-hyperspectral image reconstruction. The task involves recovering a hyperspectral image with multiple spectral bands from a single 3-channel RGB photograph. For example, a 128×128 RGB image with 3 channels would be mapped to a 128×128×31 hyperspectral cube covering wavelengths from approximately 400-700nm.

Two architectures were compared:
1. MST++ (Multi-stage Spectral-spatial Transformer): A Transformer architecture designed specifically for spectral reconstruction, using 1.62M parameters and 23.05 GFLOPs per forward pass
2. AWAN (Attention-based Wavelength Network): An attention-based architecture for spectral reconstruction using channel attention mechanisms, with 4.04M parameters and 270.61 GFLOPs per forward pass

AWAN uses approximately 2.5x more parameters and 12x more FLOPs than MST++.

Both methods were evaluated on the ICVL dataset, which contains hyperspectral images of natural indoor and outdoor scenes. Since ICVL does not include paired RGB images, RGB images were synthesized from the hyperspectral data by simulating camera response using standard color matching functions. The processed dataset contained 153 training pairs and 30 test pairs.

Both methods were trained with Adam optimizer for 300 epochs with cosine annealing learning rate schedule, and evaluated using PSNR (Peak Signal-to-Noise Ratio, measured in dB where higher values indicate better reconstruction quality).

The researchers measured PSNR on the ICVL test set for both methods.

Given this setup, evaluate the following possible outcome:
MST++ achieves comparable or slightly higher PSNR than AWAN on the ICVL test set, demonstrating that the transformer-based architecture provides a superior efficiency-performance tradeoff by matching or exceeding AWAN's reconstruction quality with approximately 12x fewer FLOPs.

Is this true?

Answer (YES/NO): YES